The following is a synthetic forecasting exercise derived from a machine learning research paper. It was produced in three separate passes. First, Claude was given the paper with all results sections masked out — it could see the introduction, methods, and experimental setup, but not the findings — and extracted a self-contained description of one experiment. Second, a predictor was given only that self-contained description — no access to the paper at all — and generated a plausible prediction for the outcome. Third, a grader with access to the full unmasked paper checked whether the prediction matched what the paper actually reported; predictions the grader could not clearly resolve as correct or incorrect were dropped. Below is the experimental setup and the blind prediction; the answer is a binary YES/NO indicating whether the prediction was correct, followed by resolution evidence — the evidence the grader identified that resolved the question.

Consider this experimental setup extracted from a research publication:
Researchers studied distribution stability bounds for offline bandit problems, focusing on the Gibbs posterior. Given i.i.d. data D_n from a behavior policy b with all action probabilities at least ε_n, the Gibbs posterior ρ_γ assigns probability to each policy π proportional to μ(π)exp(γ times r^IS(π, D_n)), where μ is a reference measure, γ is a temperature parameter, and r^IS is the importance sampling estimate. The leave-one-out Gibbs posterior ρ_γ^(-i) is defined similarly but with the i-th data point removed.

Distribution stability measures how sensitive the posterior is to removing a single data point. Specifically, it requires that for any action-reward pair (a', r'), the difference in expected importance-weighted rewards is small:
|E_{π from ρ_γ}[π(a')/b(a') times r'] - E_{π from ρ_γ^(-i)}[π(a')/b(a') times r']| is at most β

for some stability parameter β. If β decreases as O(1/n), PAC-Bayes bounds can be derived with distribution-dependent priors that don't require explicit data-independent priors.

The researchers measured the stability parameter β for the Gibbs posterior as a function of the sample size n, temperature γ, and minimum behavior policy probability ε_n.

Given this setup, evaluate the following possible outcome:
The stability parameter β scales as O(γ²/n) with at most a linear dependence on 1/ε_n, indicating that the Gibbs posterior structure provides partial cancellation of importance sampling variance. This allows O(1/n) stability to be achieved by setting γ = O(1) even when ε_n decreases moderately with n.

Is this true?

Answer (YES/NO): NO